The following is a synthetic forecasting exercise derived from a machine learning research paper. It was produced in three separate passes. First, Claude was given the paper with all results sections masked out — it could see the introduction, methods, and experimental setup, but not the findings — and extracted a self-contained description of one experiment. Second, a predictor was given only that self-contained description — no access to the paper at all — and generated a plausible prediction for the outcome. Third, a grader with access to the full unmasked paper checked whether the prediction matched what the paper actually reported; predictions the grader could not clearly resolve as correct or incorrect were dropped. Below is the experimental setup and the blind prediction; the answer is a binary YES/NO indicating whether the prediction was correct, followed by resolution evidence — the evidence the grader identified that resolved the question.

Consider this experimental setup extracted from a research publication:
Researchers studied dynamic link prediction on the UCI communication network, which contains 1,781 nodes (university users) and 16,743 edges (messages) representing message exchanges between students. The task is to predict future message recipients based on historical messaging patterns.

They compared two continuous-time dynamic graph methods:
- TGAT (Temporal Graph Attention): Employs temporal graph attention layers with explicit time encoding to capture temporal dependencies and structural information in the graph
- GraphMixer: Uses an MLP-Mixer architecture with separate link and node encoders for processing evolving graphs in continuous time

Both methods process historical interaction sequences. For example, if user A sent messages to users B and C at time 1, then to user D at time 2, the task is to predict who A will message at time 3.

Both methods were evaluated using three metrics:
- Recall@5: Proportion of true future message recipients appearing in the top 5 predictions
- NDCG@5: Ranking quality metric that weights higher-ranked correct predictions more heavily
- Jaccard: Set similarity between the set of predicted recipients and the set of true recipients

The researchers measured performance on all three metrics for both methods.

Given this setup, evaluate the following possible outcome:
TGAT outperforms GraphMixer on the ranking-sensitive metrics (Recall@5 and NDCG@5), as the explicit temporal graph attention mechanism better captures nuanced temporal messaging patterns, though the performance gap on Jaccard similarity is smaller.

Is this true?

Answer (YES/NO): NO